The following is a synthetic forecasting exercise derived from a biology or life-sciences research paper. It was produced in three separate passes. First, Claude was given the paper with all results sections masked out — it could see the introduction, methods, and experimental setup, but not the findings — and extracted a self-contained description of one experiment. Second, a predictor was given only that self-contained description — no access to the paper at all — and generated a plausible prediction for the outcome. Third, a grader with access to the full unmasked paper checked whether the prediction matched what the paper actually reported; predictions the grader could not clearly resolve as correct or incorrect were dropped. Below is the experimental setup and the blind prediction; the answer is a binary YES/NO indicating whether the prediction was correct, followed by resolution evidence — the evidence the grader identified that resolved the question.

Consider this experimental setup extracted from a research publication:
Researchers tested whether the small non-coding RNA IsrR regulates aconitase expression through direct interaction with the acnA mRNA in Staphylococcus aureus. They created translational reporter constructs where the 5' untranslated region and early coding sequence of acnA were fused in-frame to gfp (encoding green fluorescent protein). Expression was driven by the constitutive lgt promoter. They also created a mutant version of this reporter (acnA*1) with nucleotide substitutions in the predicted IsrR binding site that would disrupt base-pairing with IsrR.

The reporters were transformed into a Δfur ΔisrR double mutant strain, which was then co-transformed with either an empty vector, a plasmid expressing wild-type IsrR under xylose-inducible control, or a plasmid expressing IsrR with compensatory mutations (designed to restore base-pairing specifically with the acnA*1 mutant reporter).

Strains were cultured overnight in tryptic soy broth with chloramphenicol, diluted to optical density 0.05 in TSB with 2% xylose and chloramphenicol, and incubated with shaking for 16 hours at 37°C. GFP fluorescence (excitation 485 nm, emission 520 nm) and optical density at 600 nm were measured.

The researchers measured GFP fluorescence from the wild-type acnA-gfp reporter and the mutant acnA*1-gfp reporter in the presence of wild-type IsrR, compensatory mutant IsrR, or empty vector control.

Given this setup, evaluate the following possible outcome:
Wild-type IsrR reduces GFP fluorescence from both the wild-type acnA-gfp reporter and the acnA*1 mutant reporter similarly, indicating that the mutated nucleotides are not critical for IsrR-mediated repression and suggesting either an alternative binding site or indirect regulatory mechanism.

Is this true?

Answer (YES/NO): NO